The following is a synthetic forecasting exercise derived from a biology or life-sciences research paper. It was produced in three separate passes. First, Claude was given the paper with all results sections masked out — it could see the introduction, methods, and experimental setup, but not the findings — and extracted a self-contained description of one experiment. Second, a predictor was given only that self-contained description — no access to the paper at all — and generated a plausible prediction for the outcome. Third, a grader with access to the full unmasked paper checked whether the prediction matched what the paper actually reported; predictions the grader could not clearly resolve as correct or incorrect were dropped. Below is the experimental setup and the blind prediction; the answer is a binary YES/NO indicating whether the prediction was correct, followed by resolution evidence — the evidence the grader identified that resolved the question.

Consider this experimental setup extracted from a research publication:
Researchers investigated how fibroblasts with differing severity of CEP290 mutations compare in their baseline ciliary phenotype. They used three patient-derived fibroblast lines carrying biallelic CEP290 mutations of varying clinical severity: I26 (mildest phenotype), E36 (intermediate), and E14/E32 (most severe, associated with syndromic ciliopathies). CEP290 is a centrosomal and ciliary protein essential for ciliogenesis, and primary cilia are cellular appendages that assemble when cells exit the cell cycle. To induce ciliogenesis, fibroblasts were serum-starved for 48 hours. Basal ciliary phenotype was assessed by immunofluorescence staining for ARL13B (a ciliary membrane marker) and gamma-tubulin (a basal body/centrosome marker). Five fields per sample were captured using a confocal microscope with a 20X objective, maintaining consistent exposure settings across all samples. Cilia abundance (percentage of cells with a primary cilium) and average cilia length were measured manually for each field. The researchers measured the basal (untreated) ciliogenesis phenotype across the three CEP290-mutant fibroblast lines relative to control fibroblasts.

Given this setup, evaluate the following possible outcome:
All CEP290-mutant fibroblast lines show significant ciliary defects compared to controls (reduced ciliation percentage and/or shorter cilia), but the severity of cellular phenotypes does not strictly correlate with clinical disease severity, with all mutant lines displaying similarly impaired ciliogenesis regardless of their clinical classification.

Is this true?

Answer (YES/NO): NO